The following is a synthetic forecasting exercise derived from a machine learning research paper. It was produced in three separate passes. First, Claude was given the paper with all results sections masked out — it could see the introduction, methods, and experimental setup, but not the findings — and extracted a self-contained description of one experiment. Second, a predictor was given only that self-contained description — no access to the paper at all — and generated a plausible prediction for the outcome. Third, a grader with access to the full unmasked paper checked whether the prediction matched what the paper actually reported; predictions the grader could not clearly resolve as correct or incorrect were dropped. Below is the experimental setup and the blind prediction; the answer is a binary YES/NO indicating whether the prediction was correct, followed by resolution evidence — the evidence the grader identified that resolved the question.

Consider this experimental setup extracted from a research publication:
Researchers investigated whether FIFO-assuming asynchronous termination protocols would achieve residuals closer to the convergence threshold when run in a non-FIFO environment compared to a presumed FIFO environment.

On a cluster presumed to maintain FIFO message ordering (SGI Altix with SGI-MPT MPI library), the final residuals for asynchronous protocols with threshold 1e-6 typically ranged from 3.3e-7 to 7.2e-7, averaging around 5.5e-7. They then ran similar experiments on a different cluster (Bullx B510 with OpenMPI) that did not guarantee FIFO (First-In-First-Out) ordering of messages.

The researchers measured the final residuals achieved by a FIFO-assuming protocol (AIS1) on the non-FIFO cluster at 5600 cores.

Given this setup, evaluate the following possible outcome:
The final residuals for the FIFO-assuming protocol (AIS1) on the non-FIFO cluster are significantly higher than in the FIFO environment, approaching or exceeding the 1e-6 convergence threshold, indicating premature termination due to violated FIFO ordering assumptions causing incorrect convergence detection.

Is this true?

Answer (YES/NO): NO